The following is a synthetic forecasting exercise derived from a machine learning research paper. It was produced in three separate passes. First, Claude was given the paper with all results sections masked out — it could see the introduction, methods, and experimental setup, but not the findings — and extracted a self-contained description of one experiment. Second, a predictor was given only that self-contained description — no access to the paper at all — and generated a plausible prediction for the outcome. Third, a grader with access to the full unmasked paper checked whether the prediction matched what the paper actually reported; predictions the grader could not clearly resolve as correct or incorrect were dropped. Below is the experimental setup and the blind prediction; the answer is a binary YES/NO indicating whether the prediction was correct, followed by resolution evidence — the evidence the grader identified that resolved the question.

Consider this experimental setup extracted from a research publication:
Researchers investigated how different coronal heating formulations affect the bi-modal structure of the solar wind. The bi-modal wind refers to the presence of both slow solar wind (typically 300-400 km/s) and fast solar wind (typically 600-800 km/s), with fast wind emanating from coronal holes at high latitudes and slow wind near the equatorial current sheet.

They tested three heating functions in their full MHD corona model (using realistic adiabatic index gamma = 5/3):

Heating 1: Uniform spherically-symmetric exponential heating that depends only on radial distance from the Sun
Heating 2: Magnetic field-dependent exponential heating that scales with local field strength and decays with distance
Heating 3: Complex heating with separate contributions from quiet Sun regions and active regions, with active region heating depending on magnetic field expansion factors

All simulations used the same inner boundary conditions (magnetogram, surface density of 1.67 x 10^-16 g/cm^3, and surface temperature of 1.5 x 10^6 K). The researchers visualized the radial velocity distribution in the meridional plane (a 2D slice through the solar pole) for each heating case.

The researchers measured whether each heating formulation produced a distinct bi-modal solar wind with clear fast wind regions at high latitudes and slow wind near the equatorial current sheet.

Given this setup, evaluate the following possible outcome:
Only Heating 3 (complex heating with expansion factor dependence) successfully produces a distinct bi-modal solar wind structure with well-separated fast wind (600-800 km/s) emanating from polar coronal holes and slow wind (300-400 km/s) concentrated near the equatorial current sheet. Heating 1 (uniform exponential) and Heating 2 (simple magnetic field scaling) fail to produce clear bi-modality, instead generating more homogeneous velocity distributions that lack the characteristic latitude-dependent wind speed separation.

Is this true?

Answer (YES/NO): NO